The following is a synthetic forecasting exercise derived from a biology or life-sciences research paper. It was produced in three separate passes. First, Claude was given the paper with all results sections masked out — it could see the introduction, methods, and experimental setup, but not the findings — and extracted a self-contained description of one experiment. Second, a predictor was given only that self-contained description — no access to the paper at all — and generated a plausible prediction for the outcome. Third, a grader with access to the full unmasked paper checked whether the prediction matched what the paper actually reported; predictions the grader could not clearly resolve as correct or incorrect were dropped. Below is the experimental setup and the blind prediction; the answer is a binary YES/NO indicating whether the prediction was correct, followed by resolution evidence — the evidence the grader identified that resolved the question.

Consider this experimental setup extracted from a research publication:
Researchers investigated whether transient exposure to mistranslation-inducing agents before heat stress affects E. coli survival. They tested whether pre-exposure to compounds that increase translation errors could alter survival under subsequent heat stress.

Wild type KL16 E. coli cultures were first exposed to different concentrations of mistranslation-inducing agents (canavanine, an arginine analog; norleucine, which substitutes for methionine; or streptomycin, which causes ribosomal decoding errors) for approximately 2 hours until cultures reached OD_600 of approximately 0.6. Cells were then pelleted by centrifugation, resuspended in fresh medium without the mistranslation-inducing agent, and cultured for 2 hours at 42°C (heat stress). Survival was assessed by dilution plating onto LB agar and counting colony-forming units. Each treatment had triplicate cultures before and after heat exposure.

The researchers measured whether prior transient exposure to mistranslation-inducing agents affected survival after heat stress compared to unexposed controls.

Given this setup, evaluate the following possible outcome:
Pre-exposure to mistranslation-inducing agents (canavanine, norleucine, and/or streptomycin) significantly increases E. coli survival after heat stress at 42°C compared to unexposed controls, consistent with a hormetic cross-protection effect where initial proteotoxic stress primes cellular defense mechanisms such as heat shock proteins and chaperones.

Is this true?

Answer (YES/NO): NO